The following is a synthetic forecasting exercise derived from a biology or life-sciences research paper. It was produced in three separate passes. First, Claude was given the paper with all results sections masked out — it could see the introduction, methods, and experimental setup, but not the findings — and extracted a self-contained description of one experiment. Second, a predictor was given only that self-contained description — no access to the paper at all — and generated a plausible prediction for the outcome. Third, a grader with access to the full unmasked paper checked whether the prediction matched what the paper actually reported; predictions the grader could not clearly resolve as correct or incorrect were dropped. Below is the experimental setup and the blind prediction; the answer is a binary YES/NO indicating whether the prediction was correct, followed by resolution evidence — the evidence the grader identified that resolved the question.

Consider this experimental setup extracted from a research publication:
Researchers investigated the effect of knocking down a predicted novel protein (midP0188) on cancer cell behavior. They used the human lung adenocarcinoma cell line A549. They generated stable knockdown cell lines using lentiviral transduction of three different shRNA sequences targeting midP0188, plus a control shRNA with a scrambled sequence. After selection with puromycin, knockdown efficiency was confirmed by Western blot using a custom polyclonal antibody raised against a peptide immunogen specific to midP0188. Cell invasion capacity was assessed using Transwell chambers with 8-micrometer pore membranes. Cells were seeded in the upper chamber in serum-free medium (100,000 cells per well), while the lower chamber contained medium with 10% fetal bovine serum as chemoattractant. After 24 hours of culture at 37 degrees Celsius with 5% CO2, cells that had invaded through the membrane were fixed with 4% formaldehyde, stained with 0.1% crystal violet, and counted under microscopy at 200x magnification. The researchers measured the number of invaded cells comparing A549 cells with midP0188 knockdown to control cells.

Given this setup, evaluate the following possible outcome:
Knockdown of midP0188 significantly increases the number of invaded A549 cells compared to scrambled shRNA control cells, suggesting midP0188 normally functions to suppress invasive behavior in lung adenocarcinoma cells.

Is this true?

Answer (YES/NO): NO